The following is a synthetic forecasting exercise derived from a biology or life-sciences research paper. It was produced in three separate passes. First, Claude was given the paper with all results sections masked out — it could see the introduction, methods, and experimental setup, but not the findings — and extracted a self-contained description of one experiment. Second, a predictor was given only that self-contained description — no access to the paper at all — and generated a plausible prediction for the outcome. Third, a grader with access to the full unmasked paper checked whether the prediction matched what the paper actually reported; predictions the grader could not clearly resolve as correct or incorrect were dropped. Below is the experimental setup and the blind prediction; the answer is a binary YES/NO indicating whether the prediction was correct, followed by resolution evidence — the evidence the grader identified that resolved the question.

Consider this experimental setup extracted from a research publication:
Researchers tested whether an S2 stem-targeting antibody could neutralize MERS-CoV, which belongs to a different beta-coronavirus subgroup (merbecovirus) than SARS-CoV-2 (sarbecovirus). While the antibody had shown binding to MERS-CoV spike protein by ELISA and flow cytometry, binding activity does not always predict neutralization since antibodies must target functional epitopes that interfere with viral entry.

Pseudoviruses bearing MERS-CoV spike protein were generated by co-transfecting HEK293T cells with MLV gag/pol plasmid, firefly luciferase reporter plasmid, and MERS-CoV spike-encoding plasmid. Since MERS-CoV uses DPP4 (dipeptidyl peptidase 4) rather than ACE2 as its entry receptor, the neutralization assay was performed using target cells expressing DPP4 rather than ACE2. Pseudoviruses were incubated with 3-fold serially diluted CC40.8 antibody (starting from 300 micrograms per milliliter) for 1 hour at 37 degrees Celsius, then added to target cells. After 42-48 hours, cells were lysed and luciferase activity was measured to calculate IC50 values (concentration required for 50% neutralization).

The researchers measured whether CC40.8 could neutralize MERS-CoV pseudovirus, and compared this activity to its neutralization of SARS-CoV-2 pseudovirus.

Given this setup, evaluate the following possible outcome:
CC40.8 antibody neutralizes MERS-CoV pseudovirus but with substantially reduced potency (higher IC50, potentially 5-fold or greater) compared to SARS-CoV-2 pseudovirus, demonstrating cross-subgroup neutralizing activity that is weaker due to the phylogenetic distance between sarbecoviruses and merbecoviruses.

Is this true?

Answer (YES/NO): NO